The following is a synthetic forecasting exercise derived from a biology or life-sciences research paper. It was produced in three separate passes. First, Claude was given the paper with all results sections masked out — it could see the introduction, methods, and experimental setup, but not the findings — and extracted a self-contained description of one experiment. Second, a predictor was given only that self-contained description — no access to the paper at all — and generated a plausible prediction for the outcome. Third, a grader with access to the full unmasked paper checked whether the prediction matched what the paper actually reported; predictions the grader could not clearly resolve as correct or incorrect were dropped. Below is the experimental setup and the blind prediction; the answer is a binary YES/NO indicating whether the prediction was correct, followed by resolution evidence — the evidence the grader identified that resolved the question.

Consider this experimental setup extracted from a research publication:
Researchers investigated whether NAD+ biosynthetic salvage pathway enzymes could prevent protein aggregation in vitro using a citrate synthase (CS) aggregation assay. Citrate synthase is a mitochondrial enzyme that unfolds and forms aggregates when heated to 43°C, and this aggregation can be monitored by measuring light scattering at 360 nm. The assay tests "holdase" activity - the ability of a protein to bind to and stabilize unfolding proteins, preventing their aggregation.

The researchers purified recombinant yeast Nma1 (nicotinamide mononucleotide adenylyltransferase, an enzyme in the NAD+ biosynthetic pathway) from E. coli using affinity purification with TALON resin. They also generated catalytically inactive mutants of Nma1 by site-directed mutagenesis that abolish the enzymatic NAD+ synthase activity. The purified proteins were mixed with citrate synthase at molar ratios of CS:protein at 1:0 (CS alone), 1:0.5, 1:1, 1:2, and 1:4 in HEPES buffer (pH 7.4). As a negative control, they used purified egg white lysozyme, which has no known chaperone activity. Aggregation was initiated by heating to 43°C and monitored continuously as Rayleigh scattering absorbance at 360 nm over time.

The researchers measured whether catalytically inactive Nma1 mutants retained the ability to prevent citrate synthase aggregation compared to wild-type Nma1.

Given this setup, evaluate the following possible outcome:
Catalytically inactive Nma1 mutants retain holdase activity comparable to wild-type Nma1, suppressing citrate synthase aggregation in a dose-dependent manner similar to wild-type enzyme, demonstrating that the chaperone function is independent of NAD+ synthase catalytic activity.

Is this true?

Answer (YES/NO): YES